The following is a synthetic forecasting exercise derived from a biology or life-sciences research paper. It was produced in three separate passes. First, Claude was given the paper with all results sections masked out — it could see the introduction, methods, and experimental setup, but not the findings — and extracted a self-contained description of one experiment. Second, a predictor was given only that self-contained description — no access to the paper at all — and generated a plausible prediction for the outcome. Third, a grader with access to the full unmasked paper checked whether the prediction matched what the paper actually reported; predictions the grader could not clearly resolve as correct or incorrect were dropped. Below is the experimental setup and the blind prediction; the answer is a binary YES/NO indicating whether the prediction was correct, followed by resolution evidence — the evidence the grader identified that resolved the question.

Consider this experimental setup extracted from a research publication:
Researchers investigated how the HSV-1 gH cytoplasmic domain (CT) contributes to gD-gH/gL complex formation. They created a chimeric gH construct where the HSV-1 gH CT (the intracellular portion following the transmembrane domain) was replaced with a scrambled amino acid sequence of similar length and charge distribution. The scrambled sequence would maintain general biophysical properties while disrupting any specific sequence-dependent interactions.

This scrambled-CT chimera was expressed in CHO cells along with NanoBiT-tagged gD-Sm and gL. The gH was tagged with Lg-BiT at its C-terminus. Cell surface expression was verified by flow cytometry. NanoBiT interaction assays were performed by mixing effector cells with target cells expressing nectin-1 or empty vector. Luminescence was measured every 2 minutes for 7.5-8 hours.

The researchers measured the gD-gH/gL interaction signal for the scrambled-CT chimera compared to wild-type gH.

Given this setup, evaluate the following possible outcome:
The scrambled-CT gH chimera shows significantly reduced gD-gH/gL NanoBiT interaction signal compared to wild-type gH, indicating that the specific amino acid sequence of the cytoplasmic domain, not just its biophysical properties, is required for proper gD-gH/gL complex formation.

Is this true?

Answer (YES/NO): NO